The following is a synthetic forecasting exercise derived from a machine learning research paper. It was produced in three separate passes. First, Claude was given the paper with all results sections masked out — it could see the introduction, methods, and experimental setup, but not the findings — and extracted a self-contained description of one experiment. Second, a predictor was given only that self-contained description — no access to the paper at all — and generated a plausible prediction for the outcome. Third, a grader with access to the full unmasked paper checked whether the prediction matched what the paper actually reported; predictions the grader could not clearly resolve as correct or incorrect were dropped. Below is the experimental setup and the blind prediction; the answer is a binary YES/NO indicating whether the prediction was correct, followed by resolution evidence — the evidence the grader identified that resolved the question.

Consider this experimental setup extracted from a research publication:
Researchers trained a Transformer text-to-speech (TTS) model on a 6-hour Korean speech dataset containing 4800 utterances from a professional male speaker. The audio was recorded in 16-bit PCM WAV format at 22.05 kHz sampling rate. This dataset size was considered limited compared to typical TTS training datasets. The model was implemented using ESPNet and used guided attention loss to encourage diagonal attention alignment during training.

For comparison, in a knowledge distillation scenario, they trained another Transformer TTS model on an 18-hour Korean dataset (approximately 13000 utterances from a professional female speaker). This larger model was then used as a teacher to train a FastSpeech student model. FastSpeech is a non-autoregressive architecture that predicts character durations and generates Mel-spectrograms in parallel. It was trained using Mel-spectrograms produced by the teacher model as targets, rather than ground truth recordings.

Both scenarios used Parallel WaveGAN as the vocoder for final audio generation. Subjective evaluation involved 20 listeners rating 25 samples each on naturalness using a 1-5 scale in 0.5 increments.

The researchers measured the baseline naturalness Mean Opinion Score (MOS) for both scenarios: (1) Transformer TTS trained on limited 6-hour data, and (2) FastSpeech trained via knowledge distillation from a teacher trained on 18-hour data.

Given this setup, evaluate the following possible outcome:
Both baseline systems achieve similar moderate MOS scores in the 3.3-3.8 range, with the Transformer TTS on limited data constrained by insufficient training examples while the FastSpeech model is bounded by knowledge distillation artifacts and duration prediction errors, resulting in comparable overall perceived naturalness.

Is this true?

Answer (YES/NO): NO